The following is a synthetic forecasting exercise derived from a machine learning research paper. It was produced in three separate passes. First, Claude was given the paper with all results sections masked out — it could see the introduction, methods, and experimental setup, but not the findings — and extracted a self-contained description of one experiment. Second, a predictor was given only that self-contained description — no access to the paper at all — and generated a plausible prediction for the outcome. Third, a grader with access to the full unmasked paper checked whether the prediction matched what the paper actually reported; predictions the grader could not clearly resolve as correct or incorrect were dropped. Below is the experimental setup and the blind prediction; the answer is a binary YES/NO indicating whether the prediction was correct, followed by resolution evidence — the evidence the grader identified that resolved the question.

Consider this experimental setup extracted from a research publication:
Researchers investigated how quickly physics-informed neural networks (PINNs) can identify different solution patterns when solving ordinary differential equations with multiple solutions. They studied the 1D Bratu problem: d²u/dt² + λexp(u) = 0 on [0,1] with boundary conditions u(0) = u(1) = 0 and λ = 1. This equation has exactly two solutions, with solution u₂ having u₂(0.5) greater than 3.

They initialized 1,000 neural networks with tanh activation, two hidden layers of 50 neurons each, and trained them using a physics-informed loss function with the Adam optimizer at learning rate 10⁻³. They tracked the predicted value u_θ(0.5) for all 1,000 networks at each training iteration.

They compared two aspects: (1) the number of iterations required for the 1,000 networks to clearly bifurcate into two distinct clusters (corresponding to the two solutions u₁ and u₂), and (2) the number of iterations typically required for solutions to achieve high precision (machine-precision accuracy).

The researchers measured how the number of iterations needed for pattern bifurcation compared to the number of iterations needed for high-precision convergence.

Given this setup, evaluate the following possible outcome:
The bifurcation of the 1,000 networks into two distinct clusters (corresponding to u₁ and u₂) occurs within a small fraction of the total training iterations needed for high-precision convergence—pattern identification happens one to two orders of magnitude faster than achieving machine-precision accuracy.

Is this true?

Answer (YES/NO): YES